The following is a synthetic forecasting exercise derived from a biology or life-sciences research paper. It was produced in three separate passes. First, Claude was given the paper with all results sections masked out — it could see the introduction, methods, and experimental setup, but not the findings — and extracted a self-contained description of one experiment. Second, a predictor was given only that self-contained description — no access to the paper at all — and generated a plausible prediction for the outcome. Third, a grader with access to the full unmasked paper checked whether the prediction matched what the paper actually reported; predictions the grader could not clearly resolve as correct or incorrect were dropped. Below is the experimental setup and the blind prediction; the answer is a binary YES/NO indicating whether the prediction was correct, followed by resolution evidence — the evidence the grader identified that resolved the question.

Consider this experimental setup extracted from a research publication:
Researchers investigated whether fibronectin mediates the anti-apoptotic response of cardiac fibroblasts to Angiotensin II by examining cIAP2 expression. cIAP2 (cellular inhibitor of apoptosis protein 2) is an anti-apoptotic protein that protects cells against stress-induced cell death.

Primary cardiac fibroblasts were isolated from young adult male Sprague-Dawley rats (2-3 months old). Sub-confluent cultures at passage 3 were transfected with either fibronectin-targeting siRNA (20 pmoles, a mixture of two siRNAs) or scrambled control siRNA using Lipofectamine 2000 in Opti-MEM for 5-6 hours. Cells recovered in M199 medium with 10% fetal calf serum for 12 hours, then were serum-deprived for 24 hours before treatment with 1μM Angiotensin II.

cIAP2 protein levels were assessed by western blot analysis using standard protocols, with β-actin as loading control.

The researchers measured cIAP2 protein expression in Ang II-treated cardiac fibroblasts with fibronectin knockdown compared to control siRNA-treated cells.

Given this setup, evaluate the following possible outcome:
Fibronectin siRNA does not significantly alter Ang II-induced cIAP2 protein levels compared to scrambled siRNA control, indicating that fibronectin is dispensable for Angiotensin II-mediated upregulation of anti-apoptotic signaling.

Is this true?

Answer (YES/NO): NO